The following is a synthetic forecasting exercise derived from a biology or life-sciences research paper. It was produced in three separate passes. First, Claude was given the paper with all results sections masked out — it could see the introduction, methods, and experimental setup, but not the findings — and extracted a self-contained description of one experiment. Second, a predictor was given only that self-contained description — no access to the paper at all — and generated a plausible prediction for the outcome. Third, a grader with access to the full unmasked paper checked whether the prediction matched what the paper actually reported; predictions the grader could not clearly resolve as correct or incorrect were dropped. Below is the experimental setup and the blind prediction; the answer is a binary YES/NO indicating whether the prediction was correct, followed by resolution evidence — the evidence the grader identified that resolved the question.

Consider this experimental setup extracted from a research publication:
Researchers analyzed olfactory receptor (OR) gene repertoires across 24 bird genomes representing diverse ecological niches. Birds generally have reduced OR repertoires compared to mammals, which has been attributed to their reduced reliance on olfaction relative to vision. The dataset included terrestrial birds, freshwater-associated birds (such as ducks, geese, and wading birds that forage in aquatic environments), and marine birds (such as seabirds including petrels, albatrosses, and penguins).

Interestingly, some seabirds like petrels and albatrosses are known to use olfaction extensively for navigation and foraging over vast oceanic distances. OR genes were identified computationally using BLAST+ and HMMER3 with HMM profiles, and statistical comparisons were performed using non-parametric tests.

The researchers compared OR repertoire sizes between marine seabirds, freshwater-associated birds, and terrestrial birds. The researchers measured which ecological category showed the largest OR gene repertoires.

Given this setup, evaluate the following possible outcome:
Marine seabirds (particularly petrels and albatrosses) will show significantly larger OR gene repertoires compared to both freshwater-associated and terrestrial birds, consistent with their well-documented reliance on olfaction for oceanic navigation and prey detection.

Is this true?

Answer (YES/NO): NO